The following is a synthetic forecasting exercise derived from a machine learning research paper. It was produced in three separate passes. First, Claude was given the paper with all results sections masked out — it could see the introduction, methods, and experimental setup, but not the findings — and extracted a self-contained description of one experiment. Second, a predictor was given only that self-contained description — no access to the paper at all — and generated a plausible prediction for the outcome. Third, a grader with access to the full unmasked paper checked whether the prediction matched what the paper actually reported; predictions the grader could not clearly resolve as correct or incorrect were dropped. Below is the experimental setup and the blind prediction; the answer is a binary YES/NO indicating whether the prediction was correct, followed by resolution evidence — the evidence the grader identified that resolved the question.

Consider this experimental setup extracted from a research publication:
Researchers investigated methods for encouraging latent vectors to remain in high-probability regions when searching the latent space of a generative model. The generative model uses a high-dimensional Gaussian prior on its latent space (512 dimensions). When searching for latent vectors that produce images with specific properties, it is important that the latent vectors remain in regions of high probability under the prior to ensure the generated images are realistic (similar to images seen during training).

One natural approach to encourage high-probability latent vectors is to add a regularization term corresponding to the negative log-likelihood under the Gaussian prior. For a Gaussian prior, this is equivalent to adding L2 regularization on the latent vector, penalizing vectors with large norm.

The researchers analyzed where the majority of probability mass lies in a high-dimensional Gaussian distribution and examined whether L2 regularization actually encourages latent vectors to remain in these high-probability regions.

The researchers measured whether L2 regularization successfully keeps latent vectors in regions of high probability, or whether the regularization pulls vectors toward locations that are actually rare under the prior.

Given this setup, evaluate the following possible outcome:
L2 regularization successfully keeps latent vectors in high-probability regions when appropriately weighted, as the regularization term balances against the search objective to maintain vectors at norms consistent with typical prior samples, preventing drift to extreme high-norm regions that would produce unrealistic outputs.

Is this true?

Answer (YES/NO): NO